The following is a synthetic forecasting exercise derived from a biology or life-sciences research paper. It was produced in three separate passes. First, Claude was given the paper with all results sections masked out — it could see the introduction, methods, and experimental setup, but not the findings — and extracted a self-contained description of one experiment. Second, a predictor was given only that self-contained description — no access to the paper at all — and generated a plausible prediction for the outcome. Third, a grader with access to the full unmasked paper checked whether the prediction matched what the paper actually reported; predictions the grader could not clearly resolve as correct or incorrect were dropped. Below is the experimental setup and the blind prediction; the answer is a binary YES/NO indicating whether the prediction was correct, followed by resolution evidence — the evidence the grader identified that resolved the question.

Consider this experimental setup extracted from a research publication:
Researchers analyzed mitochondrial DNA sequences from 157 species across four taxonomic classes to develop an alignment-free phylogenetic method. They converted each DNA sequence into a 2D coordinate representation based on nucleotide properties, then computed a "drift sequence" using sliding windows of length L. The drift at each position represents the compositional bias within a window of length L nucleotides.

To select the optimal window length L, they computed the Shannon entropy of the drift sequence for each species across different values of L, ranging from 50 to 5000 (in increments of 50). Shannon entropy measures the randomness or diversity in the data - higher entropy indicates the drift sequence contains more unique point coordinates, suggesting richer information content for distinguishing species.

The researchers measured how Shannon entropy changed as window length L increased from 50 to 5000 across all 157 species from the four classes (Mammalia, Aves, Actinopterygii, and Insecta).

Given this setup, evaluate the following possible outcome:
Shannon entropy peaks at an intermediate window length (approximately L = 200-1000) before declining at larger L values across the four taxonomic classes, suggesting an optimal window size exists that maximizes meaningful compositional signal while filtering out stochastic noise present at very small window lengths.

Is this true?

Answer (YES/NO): NO